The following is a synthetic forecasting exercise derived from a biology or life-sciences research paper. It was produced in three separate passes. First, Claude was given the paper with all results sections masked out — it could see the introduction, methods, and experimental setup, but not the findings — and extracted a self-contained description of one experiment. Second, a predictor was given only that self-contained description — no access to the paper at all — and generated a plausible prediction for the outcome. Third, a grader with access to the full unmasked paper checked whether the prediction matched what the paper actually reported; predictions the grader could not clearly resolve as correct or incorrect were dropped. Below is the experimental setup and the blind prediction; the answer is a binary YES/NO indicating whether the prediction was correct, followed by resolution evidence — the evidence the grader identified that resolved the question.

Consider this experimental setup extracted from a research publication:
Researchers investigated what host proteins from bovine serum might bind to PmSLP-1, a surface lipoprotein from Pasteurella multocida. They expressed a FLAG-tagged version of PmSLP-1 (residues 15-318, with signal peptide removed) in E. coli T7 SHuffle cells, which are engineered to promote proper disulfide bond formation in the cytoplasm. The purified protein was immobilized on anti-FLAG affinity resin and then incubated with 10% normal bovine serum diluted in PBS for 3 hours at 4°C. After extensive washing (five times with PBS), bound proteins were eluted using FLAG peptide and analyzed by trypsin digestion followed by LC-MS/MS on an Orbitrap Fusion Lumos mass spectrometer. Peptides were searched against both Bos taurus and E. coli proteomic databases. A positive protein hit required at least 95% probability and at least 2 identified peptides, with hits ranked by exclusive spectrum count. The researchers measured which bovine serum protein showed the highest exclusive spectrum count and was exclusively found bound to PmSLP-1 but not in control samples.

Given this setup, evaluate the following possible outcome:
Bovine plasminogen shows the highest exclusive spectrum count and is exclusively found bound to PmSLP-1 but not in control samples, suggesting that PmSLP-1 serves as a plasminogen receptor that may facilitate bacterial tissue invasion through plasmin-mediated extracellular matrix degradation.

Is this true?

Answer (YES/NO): NO